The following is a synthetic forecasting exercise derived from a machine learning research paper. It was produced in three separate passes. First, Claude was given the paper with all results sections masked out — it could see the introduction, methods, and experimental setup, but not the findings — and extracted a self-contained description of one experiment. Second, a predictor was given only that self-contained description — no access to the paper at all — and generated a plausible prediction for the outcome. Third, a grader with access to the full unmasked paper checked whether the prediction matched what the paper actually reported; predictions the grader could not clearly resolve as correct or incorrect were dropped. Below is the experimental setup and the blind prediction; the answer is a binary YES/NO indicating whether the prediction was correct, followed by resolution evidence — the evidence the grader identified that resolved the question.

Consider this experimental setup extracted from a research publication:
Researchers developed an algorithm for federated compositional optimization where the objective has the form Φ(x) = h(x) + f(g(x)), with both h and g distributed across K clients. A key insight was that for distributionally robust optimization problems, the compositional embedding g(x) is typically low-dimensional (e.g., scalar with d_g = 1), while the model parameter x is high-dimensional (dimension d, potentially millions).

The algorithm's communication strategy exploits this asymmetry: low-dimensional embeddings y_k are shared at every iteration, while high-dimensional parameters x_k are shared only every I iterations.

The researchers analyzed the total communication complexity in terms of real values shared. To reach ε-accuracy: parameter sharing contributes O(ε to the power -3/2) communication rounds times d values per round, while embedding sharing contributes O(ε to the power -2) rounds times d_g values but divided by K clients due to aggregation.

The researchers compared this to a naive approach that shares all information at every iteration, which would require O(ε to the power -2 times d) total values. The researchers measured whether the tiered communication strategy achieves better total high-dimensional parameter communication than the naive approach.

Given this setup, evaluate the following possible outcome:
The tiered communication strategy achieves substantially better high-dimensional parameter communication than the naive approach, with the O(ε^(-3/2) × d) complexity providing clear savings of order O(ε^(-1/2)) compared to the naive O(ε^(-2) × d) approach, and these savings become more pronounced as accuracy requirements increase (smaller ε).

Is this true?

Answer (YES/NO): YES